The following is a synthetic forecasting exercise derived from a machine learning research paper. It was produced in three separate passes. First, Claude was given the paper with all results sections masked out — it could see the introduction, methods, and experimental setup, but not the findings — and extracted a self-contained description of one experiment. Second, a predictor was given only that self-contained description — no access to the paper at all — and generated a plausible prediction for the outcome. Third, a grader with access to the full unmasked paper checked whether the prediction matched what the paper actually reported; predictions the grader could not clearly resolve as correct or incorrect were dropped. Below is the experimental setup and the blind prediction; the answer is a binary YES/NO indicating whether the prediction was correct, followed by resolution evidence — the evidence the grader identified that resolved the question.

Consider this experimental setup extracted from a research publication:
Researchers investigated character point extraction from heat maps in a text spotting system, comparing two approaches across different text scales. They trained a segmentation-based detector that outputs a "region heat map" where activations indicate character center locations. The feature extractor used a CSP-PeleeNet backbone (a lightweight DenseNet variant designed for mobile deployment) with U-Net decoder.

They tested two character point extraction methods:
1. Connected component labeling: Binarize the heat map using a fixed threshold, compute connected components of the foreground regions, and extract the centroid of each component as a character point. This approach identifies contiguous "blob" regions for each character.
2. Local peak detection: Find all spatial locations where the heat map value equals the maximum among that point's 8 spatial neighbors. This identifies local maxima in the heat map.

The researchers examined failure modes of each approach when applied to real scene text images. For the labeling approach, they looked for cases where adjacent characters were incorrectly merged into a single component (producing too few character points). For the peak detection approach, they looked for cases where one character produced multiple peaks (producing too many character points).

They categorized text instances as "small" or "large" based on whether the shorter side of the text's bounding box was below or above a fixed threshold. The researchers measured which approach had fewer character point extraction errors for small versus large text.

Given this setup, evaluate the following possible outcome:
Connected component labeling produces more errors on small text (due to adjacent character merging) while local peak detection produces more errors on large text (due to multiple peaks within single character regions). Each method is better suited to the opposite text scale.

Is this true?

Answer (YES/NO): YES